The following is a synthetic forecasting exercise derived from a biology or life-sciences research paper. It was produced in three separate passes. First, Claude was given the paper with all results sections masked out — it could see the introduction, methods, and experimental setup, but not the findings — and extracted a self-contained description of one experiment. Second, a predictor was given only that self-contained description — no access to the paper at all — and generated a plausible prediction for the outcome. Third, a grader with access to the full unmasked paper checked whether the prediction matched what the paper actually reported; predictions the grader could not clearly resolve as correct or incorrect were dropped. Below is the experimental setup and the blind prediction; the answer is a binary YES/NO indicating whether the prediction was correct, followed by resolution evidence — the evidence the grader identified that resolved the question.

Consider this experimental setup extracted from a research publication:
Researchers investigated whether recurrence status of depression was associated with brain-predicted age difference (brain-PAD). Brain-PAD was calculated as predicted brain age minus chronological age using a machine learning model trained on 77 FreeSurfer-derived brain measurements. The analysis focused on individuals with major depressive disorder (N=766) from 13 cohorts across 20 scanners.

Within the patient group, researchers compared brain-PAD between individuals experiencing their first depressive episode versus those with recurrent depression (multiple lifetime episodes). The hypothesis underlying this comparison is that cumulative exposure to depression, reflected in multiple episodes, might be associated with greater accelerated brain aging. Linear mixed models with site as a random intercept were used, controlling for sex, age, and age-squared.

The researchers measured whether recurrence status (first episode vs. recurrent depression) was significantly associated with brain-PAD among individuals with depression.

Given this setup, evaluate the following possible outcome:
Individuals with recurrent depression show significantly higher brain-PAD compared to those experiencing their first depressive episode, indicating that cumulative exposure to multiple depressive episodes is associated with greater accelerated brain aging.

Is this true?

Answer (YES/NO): NO